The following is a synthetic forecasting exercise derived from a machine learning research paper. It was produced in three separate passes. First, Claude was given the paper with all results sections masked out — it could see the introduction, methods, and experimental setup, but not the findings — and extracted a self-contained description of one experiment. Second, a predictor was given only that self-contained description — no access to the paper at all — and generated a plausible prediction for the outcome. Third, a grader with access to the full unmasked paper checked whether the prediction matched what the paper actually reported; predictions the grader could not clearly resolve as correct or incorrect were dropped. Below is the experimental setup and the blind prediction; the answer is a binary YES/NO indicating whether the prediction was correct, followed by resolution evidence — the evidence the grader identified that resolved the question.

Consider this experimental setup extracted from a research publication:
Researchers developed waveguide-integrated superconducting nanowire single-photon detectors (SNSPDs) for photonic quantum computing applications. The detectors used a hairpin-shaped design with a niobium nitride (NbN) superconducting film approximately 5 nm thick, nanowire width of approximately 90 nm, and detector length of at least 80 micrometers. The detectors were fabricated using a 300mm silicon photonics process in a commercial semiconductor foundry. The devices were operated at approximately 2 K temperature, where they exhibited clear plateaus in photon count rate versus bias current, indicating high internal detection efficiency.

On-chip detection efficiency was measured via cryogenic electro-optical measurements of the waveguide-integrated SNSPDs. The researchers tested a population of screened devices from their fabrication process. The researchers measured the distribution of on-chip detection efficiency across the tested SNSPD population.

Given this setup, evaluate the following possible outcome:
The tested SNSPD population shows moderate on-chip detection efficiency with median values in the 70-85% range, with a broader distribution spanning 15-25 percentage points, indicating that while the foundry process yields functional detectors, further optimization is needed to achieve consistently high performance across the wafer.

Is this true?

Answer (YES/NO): NO